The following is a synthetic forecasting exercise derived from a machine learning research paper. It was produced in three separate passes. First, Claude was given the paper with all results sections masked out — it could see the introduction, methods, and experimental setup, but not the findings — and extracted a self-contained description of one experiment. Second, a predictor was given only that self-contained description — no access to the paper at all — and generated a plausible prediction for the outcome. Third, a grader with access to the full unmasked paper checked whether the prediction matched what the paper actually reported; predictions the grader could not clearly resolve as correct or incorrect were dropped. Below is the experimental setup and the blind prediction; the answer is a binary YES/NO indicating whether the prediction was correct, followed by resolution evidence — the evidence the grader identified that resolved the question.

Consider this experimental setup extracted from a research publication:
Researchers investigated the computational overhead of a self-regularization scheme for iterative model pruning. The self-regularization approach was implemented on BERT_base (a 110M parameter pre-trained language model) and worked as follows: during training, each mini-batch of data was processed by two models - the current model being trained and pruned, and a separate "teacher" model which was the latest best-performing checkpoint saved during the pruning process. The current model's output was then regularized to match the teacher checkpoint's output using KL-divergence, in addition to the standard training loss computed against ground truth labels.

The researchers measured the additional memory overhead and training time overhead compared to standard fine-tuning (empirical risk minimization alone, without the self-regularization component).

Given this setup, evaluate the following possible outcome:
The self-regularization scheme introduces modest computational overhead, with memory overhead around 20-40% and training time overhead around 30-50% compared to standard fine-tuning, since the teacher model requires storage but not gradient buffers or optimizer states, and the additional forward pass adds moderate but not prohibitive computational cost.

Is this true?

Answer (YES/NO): YES